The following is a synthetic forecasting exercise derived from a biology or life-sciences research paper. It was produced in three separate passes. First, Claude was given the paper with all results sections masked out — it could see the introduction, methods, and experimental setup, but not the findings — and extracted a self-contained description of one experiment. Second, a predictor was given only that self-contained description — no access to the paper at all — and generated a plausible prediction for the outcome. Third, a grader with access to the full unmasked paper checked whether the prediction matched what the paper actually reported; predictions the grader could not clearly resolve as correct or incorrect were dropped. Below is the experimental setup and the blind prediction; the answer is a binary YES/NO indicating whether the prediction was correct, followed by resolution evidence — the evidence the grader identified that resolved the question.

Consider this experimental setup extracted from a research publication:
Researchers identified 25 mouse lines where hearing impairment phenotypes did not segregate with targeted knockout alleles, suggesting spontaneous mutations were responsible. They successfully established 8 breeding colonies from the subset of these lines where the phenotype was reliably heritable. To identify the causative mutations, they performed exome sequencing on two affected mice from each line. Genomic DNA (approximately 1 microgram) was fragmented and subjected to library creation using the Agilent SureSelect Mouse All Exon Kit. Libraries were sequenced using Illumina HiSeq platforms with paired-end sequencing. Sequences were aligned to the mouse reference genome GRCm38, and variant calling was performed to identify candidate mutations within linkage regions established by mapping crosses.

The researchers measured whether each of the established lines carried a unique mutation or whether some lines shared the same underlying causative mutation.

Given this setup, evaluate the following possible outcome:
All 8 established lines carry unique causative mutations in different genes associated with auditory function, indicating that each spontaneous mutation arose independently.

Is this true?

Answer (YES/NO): YES